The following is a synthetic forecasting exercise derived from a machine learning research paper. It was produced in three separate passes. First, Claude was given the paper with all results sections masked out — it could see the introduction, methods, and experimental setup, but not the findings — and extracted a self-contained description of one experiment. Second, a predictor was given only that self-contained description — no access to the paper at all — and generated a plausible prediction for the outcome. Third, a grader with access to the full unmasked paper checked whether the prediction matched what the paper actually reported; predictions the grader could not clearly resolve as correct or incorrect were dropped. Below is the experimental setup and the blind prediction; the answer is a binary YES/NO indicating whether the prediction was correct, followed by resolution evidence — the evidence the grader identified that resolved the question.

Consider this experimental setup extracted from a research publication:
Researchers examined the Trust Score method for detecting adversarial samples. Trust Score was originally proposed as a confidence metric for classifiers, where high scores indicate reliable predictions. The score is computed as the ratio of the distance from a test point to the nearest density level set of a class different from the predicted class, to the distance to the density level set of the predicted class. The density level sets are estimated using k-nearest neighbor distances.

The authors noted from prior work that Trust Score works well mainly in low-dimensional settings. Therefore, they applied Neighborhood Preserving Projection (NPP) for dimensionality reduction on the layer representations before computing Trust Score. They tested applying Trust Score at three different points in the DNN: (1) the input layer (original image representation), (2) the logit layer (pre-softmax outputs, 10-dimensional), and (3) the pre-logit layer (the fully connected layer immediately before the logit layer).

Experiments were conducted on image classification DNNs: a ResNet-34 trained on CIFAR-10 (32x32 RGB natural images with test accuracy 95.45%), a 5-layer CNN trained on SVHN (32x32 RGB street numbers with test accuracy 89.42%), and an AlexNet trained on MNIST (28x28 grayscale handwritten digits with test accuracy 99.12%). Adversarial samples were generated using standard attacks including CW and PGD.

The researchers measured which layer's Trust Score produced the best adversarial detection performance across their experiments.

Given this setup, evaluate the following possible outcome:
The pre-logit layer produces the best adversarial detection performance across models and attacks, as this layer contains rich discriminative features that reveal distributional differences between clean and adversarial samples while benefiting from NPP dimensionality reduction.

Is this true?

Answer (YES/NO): YES